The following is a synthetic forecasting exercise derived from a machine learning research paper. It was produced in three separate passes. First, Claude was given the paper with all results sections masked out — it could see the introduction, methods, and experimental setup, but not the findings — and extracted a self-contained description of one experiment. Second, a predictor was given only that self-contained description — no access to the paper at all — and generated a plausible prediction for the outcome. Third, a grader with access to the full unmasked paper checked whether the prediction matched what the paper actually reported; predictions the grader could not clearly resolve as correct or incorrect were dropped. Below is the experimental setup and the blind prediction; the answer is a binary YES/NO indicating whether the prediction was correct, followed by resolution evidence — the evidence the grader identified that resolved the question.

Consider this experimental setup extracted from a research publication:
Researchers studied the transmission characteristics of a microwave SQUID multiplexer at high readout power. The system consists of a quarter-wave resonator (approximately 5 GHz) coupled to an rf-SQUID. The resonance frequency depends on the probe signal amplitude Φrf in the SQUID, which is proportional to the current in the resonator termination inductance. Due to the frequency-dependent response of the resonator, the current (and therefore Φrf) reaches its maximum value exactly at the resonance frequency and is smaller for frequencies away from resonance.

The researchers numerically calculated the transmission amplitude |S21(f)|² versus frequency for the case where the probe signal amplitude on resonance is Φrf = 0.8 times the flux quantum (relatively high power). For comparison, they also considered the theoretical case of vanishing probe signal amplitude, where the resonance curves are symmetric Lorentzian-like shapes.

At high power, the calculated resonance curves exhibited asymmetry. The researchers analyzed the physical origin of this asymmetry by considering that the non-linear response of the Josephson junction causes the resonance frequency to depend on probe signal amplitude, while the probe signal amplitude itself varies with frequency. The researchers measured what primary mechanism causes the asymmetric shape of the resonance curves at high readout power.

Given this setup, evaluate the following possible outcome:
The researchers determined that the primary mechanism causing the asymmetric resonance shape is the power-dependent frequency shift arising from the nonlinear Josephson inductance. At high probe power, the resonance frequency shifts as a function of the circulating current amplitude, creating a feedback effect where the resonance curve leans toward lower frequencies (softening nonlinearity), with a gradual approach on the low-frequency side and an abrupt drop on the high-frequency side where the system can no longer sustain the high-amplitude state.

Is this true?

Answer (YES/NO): NO